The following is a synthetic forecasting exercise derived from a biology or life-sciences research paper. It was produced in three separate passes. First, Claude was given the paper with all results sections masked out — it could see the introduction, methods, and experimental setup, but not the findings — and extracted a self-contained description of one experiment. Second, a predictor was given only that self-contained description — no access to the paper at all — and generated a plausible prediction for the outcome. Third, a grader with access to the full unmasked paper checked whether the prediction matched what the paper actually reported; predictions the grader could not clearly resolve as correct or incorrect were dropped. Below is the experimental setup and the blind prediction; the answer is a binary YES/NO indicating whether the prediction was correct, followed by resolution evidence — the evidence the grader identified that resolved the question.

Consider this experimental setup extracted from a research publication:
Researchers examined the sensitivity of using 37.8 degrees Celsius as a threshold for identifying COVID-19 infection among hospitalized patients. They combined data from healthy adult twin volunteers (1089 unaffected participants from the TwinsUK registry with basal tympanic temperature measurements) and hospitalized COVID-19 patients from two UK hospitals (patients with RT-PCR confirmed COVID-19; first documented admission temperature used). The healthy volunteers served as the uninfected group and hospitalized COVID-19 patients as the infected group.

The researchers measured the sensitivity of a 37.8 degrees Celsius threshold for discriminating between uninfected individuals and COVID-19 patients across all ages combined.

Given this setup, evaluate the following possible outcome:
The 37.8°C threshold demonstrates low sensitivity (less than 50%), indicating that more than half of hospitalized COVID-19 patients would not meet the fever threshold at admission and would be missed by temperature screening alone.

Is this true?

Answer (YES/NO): YES